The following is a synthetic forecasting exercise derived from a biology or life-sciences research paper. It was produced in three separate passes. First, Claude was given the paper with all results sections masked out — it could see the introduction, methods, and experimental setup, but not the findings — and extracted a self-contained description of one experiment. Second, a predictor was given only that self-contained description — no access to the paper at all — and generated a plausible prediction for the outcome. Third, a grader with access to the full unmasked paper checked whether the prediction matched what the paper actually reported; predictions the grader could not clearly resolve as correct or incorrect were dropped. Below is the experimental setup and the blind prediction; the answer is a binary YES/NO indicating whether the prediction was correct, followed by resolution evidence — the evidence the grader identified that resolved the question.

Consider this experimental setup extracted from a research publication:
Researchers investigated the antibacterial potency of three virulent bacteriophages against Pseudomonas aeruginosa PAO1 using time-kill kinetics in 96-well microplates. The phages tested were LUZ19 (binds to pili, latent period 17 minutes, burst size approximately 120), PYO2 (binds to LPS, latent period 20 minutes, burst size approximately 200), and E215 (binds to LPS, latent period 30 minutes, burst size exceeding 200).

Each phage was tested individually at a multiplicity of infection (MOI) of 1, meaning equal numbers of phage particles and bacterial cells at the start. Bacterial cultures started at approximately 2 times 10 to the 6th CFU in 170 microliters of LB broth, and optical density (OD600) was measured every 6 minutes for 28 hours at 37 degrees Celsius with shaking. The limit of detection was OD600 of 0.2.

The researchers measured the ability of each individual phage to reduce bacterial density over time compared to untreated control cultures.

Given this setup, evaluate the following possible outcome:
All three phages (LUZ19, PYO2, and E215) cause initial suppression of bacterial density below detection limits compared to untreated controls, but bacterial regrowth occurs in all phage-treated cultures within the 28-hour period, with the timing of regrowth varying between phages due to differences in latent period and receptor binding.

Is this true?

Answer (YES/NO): NO